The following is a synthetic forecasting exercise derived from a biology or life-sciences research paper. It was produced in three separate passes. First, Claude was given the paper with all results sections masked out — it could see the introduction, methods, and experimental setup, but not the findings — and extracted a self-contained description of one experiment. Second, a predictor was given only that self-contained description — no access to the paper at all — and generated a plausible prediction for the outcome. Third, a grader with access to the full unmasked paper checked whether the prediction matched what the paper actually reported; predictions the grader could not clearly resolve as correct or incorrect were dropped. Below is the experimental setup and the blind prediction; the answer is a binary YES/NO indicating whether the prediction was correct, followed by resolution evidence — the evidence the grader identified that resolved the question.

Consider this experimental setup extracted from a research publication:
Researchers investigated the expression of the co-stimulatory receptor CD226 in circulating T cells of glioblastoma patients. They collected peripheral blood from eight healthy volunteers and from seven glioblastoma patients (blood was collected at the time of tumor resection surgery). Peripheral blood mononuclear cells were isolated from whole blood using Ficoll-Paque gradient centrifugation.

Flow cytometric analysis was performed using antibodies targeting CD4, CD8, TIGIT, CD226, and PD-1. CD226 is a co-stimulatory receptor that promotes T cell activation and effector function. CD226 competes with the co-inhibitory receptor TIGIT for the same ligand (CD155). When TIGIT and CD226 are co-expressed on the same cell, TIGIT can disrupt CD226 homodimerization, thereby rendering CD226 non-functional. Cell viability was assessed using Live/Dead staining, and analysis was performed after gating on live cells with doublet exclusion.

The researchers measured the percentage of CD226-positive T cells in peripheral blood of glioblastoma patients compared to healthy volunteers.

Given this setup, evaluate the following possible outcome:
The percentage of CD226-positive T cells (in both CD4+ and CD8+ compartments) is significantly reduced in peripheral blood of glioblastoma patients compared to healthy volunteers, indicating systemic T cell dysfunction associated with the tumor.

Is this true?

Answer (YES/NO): NO